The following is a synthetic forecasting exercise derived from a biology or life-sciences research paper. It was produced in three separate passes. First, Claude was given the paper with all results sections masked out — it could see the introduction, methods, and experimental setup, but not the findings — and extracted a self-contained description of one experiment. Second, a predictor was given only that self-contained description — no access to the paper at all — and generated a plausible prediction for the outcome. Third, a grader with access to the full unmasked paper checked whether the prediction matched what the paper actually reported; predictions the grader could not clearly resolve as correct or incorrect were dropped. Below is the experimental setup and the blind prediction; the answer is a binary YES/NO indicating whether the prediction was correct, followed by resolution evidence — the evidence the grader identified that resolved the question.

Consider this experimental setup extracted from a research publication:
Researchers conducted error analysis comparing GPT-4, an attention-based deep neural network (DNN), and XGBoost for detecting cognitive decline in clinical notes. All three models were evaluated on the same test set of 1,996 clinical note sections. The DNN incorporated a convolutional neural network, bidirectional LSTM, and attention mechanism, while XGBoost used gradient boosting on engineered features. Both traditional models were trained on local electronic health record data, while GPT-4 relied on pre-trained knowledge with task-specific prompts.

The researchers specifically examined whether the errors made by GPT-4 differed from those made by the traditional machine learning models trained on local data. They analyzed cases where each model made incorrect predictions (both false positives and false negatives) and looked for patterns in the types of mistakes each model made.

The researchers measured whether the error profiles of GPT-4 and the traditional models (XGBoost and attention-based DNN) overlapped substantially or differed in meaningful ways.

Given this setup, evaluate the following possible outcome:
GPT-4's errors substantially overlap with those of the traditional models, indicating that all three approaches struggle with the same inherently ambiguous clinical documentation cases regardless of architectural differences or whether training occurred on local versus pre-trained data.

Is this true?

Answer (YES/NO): NO